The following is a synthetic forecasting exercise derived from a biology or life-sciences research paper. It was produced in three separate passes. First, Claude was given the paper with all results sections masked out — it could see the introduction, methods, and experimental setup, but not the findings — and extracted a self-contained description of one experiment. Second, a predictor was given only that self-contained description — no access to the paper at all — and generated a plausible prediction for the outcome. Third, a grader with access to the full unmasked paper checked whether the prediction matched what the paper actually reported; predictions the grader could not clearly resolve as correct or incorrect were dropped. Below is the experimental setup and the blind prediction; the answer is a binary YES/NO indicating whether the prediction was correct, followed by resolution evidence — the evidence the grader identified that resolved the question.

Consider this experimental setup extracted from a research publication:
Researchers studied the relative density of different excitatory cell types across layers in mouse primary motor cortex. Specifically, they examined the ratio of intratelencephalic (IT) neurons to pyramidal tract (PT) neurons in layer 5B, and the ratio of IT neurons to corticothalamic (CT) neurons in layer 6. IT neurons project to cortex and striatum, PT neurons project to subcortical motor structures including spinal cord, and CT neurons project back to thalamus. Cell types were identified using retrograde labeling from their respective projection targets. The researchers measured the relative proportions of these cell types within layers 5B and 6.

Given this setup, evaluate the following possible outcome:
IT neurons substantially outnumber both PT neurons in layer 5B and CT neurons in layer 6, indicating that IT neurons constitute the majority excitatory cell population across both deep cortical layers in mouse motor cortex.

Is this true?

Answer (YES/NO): NO